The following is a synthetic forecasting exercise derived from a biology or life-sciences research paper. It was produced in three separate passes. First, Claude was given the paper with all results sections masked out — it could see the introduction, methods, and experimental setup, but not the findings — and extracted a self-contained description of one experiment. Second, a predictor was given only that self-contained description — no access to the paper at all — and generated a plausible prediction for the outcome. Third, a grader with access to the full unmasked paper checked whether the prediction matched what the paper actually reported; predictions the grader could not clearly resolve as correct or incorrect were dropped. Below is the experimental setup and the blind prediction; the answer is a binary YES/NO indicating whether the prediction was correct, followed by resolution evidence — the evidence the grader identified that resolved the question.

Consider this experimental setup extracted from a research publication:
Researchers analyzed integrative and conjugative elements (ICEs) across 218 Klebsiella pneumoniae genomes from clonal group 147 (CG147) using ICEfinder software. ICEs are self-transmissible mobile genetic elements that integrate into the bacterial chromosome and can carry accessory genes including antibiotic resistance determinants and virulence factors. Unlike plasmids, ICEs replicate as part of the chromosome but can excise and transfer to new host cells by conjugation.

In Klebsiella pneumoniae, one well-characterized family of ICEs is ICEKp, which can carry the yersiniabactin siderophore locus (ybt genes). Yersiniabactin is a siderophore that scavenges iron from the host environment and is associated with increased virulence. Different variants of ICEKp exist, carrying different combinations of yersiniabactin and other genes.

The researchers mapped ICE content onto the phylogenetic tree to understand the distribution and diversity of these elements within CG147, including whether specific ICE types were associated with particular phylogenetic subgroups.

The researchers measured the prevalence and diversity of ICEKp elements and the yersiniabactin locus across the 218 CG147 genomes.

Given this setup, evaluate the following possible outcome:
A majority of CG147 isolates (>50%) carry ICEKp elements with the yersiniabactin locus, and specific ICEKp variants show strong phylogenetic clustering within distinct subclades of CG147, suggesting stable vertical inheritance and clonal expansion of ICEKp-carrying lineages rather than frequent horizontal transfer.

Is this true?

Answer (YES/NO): NO